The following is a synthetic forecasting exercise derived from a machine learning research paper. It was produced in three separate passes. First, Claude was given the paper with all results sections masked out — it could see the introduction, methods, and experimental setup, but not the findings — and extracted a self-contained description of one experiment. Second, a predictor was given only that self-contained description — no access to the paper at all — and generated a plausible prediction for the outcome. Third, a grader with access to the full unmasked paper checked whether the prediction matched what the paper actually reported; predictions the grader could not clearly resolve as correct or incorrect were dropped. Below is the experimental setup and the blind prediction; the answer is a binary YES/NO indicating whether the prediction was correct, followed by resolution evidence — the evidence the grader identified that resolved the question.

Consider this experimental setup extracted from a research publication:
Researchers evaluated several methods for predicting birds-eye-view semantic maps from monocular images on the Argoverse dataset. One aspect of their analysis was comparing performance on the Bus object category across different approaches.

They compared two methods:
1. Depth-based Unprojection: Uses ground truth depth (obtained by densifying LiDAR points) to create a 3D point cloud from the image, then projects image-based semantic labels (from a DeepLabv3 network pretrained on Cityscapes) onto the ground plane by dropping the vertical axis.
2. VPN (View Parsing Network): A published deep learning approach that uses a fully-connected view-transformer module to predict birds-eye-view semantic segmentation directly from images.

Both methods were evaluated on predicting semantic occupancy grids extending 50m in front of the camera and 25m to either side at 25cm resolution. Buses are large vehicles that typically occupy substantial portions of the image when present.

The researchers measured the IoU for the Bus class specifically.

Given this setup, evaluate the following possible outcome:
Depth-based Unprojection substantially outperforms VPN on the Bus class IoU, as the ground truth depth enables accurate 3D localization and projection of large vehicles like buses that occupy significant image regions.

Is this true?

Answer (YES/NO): YES